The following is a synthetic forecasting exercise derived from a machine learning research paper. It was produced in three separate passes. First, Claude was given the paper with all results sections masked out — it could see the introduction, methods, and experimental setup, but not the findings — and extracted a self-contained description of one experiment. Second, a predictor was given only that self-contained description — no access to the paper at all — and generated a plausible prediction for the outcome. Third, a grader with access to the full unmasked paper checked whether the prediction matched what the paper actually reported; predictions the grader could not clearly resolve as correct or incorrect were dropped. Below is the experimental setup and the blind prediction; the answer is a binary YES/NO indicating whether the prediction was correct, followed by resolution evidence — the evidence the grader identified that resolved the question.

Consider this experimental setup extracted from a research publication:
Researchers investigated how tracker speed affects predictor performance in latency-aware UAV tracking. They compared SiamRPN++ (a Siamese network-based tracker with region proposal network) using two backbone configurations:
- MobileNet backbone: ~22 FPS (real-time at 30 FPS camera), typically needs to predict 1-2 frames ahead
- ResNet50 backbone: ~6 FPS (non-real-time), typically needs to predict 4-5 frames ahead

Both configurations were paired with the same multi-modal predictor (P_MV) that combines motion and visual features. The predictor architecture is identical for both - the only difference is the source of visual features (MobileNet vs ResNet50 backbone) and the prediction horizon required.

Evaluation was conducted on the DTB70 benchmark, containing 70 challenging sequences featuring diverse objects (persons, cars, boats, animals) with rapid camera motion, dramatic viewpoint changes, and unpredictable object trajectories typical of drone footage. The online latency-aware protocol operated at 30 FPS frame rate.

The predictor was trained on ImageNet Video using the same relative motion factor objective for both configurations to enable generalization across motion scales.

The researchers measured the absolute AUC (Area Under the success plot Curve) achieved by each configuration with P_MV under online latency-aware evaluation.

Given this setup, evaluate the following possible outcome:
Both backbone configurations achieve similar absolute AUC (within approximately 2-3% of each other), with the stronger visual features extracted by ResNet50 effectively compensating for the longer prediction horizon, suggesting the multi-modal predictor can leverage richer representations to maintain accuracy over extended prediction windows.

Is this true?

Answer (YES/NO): NO